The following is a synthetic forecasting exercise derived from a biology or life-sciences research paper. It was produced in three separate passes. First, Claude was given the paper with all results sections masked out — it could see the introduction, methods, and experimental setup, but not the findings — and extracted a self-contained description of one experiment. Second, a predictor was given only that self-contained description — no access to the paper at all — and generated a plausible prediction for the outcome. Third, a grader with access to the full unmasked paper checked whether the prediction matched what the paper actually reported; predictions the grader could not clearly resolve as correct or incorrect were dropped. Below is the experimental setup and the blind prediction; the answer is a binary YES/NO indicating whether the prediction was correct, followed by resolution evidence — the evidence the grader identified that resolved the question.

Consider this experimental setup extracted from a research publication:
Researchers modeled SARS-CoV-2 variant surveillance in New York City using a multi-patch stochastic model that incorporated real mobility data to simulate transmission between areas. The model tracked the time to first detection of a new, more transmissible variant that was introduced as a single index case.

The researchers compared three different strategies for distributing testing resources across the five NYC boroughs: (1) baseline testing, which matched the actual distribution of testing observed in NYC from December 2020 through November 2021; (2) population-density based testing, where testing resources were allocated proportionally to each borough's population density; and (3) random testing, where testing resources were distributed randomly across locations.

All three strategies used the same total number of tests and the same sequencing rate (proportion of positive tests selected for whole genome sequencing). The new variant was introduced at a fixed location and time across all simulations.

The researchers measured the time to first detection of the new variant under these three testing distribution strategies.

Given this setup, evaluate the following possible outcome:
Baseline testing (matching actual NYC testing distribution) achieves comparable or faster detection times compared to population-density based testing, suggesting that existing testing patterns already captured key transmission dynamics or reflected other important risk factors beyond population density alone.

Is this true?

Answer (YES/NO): NO